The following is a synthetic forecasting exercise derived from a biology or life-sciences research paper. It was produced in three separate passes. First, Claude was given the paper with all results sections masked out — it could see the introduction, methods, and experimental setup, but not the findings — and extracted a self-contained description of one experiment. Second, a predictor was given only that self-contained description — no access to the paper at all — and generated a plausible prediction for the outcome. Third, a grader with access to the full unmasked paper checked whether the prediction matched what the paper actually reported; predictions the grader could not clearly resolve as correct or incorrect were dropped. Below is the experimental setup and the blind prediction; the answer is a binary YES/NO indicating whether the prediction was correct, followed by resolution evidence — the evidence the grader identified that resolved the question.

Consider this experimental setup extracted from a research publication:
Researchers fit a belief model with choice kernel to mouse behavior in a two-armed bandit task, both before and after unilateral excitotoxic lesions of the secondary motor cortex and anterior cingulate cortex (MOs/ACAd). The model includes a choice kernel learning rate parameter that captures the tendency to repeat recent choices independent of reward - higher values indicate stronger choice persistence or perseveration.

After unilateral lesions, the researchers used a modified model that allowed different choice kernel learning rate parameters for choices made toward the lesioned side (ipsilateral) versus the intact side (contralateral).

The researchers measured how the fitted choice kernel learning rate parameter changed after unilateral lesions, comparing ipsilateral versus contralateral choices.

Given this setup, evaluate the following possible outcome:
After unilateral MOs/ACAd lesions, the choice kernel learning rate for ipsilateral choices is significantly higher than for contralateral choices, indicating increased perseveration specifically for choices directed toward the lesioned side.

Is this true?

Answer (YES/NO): NO